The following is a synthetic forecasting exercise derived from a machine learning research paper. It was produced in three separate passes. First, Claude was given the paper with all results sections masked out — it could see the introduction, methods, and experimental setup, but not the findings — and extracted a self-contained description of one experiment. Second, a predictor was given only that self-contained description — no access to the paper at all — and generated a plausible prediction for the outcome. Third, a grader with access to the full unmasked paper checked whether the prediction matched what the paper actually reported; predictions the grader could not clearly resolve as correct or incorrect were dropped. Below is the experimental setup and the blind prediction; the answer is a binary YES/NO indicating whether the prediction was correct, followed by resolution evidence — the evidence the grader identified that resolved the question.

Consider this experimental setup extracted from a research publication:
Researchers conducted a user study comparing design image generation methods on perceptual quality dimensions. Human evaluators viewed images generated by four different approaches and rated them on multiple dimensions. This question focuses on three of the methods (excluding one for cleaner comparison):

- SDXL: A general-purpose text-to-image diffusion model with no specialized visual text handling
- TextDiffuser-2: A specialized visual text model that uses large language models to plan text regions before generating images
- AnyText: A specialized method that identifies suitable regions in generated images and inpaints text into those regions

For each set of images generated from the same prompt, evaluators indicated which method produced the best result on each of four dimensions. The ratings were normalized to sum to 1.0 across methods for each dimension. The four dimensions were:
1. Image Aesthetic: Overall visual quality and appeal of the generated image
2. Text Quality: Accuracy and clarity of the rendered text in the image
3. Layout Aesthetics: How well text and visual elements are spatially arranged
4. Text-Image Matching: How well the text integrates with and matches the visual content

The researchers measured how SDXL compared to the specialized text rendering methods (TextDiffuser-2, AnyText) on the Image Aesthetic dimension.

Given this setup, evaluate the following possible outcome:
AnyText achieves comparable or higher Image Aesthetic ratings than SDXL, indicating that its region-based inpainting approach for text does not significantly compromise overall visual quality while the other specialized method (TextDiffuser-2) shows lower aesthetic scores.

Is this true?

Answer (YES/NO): NO